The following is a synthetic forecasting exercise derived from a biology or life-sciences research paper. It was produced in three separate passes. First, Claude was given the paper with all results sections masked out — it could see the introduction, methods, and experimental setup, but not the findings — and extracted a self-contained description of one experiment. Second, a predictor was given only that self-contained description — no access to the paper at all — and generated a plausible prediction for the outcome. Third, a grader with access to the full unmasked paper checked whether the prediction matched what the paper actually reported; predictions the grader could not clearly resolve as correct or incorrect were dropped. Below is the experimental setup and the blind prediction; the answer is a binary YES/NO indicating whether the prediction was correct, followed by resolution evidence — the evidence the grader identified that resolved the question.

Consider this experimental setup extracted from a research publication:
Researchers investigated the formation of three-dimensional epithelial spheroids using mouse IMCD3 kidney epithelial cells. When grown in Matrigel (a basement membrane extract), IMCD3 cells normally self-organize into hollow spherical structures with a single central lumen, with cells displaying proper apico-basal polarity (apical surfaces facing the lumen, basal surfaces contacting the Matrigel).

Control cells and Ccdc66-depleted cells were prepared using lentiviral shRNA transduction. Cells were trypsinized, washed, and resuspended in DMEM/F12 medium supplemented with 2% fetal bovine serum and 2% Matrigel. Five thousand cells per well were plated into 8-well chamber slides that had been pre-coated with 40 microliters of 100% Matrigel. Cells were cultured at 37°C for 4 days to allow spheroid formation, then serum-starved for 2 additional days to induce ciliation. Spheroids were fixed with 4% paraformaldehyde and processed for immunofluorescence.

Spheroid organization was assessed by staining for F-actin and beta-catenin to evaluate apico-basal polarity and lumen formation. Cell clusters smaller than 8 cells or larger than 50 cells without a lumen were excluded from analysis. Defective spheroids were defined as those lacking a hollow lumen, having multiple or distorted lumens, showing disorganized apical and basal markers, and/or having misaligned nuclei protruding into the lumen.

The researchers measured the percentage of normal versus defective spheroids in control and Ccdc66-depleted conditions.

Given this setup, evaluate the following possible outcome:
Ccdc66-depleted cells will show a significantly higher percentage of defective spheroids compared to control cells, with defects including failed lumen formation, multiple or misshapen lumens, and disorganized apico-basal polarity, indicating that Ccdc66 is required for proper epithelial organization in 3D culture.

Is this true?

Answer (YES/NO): YES